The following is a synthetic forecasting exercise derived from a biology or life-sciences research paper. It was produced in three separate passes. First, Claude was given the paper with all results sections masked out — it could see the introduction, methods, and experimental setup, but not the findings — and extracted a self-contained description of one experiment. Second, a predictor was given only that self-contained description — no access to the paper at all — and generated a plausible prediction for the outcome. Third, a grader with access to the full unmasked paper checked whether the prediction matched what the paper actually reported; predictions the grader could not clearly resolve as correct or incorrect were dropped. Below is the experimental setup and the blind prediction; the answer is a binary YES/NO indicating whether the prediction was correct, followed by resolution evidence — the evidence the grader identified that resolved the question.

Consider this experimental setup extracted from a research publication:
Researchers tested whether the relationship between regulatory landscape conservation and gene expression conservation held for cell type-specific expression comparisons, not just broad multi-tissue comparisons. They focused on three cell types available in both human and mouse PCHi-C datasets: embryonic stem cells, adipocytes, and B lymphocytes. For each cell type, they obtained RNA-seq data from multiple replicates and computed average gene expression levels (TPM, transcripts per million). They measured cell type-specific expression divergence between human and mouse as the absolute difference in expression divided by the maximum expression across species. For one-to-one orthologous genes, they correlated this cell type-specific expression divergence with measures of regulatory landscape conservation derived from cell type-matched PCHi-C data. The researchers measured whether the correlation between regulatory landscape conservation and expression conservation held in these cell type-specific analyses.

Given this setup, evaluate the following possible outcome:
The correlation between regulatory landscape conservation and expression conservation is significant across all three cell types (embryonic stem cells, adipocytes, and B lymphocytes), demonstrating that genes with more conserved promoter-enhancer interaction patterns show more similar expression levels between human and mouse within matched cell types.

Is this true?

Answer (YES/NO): NO